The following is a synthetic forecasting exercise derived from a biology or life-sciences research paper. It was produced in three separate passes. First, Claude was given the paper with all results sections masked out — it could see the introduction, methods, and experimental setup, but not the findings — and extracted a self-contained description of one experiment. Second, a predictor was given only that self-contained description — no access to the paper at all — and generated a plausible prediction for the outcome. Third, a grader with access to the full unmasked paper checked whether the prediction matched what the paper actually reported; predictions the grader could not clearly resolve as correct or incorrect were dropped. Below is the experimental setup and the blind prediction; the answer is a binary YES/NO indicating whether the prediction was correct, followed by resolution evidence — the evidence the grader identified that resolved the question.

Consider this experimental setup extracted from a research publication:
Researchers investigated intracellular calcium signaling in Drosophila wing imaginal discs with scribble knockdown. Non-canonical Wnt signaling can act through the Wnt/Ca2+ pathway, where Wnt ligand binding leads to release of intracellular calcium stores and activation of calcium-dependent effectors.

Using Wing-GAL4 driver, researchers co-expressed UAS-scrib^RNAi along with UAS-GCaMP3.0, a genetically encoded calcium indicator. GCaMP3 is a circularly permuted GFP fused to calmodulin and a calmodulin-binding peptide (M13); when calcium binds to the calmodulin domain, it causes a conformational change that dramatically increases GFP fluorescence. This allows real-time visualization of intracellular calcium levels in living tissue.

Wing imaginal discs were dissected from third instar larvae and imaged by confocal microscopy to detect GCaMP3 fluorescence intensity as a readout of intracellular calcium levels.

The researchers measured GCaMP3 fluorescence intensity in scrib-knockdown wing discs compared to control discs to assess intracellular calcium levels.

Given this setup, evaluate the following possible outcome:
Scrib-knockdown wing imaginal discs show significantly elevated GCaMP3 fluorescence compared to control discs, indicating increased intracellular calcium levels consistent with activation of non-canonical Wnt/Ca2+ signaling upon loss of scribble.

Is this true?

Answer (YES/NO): YES